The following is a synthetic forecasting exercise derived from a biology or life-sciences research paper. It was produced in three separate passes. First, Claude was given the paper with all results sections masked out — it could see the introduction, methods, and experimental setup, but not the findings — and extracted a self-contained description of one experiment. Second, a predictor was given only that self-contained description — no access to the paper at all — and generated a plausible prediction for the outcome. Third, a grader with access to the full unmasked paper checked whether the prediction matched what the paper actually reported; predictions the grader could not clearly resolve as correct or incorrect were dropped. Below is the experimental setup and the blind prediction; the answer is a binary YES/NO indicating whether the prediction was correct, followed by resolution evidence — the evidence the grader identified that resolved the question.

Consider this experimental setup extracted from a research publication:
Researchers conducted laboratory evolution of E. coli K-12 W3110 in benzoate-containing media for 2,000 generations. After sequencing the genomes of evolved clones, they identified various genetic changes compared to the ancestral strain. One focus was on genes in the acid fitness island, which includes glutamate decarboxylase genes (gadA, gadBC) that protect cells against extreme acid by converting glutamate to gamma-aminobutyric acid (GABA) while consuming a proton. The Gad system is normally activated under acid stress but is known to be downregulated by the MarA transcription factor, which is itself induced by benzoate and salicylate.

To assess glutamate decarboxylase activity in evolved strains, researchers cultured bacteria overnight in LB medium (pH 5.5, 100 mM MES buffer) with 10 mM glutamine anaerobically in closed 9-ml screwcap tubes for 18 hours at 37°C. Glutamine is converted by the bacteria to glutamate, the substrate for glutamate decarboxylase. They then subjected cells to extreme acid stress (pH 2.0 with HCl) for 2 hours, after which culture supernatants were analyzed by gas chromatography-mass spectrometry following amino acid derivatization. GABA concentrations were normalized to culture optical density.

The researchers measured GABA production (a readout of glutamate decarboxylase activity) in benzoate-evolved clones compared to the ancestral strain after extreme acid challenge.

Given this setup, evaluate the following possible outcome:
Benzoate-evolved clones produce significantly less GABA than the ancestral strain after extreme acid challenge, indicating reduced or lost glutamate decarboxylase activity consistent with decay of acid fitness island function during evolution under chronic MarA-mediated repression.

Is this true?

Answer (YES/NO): YES